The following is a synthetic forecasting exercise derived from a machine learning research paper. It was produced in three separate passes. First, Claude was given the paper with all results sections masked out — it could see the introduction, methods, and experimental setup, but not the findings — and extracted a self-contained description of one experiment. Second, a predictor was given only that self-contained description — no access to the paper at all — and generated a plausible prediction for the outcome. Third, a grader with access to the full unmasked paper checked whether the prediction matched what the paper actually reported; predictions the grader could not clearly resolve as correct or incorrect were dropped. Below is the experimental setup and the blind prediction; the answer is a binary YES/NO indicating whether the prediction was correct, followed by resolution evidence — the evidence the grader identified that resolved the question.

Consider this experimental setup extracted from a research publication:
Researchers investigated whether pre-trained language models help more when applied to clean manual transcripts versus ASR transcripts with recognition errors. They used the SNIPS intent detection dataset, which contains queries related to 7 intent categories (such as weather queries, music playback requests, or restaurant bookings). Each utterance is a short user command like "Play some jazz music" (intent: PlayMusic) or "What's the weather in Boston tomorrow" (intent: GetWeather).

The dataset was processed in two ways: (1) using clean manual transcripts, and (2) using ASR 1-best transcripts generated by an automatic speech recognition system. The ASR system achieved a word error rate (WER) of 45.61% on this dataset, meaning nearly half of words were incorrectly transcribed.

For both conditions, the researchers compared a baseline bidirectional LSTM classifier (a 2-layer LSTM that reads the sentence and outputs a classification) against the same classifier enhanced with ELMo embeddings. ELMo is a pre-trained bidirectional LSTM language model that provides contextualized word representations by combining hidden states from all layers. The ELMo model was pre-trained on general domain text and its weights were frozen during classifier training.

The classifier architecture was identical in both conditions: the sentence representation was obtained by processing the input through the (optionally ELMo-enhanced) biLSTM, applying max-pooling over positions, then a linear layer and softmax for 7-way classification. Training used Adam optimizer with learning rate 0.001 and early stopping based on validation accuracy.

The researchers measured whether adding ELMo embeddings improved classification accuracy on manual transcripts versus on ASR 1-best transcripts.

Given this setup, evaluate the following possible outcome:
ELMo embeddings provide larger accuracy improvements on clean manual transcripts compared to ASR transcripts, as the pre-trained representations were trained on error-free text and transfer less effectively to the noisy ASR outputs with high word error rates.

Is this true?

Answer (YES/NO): NO